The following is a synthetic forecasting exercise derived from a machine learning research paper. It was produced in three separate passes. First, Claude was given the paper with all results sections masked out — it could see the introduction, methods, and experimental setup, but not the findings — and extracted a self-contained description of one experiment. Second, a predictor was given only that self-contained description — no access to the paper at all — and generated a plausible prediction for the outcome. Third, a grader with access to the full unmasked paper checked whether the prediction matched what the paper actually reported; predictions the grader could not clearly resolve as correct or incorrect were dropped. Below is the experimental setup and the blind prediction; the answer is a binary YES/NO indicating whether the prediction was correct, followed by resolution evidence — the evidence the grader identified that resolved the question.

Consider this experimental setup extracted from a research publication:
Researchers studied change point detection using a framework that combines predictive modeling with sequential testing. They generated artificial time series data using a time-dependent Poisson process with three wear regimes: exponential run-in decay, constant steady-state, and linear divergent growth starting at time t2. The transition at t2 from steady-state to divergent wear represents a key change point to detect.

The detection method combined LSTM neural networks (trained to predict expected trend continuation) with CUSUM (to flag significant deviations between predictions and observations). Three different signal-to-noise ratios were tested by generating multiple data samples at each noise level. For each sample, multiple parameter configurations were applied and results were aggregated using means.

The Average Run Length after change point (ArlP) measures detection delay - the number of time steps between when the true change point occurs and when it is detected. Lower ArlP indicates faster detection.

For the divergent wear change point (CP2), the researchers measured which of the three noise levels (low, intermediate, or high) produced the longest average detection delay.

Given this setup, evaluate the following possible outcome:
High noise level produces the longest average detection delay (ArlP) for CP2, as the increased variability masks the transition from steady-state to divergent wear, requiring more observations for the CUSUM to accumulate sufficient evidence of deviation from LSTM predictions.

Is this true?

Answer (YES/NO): NO